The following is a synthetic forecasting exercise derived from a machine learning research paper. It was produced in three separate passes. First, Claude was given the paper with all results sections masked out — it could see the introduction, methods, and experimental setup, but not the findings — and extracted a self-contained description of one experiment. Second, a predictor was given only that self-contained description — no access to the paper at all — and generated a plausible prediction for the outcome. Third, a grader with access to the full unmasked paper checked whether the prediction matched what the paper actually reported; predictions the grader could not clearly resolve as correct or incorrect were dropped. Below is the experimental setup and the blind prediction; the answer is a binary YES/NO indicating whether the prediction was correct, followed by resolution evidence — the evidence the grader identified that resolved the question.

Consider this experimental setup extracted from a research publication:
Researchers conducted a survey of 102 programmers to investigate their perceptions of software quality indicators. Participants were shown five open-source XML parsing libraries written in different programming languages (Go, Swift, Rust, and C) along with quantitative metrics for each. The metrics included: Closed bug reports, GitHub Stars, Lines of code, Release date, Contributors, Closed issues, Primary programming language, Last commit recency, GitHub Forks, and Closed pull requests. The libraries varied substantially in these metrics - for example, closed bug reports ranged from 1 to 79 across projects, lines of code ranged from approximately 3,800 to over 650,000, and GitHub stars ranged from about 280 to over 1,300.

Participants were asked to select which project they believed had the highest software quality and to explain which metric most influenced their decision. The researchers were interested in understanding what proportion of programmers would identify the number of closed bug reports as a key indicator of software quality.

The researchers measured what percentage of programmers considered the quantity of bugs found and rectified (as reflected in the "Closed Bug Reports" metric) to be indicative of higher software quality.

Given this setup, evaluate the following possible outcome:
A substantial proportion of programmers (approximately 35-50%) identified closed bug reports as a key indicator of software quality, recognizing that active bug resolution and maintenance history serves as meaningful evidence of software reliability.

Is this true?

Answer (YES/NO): NO